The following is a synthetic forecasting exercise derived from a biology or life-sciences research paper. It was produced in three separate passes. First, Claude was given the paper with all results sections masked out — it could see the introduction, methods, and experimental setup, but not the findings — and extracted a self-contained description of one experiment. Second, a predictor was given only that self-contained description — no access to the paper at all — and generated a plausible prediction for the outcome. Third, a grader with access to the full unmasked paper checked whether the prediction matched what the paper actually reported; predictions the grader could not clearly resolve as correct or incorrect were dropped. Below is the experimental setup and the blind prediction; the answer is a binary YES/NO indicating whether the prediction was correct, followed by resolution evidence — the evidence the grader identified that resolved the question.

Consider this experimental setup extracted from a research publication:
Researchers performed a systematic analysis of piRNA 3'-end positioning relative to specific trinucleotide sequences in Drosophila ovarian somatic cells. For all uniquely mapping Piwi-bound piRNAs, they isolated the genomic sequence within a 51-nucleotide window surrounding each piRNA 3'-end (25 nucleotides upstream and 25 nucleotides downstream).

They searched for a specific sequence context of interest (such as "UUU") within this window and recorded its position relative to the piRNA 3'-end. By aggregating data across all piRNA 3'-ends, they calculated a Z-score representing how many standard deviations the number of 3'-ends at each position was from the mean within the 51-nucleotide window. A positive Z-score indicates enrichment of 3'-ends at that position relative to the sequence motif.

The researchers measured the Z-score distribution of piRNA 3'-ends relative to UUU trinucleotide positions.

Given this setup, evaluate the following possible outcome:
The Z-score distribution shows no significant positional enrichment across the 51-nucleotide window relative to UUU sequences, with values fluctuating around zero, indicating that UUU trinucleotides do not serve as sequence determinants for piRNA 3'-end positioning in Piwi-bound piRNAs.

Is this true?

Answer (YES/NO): NO